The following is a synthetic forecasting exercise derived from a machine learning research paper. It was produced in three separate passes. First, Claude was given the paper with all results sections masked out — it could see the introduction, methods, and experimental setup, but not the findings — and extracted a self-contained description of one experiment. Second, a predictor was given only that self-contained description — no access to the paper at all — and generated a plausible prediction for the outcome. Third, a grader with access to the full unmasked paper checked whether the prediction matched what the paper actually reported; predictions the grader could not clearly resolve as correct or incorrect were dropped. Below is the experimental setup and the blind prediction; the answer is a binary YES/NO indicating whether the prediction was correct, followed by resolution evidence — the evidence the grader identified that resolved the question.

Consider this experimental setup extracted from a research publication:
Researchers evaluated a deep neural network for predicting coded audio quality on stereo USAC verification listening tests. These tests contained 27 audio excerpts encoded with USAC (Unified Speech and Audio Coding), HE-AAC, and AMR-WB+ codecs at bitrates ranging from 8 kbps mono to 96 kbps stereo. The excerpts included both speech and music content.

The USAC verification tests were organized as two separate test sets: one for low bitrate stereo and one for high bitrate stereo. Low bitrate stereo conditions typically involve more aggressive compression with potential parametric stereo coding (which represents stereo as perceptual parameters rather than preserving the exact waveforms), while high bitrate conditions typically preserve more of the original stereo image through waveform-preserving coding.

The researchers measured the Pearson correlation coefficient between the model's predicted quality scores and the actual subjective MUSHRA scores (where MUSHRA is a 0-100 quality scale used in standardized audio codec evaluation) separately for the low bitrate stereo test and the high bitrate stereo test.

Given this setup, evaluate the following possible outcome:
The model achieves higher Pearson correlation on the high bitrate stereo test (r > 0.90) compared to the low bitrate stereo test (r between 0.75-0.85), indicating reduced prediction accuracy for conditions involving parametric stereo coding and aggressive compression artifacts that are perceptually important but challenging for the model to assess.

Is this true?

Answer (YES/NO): NO